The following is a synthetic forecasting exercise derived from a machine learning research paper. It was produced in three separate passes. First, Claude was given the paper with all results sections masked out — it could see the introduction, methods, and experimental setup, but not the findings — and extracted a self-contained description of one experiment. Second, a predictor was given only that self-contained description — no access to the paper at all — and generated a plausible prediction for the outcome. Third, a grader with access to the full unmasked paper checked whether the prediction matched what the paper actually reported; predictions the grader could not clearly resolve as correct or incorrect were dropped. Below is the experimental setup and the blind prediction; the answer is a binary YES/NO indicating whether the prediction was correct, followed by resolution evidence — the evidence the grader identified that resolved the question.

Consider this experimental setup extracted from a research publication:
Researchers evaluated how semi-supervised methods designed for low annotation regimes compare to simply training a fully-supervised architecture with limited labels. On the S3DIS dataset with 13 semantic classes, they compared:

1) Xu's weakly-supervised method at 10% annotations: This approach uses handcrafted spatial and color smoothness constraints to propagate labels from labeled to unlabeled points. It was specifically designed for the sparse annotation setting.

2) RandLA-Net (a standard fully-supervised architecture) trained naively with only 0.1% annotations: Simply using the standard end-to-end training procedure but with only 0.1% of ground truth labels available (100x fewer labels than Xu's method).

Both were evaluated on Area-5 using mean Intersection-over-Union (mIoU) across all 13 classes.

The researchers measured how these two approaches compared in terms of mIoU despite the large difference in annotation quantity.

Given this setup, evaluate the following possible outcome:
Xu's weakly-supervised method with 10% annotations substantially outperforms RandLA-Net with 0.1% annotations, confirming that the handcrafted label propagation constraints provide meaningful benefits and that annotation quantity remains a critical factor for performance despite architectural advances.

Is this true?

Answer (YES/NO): NO